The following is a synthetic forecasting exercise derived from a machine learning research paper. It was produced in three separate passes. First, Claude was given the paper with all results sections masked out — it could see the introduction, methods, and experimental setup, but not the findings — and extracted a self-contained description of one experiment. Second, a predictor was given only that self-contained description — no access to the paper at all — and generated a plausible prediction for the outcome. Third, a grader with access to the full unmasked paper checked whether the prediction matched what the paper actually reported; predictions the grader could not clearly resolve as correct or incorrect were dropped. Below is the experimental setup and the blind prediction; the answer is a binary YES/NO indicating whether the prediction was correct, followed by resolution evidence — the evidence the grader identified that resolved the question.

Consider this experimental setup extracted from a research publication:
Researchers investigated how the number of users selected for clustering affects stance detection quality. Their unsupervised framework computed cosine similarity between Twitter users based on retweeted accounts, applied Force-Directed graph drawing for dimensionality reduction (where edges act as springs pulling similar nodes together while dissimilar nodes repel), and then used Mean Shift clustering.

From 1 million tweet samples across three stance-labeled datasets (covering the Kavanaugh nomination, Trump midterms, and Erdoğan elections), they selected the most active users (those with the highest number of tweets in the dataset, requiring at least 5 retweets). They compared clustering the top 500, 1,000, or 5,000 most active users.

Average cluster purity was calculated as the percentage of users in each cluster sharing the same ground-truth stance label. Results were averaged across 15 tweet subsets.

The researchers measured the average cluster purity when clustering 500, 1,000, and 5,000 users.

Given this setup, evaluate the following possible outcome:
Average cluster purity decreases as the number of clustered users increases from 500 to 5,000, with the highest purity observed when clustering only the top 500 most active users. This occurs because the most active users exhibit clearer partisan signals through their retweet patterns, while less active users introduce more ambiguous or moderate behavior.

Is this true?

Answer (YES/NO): NO